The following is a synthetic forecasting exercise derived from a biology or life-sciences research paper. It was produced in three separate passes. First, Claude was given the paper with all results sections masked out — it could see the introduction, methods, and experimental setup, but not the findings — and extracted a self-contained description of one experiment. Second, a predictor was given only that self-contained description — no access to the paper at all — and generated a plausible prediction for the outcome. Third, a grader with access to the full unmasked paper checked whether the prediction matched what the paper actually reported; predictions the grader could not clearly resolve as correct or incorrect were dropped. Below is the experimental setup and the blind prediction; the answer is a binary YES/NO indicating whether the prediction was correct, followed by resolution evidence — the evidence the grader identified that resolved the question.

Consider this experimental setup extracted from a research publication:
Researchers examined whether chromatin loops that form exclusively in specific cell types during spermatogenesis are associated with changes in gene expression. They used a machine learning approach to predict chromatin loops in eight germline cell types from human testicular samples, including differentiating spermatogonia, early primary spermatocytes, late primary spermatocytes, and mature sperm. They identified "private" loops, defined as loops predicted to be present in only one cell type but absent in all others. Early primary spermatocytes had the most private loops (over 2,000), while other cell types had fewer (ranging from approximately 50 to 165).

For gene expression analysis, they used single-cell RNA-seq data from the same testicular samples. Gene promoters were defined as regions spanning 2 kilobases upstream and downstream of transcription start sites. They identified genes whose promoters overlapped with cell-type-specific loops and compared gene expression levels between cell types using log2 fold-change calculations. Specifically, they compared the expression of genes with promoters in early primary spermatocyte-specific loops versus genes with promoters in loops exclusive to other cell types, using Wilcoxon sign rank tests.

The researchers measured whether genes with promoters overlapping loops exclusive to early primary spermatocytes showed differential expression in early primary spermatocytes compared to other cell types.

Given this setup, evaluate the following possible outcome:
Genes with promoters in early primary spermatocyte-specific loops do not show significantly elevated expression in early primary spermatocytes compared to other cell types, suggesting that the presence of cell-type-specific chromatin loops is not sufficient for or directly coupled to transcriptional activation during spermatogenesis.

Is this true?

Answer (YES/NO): YES